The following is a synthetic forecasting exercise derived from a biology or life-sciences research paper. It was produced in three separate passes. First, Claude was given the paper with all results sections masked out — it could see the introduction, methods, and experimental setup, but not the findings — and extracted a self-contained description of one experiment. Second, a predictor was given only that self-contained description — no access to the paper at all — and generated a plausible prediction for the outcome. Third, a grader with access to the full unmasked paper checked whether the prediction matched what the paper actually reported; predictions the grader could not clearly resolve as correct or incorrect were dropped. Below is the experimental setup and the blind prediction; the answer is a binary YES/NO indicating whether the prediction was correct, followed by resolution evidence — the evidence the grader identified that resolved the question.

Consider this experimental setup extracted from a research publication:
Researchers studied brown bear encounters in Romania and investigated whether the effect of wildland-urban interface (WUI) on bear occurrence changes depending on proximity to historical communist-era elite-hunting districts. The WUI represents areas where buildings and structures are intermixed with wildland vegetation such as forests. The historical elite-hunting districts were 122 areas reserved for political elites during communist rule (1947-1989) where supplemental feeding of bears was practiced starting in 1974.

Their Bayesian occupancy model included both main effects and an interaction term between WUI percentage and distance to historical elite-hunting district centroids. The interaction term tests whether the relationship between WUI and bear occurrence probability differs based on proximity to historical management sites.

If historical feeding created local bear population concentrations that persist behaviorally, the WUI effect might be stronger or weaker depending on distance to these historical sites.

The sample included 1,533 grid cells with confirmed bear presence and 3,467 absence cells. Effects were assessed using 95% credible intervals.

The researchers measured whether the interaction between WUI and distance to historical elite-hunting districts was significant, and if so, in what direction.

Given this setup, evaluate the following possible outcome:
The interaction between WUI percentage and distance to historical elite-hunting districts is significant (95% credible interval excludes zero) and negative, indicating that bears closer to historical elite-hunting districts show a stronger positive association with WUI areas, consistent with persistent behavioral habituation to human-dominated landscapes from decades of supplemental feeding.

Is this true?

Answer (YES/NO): YES